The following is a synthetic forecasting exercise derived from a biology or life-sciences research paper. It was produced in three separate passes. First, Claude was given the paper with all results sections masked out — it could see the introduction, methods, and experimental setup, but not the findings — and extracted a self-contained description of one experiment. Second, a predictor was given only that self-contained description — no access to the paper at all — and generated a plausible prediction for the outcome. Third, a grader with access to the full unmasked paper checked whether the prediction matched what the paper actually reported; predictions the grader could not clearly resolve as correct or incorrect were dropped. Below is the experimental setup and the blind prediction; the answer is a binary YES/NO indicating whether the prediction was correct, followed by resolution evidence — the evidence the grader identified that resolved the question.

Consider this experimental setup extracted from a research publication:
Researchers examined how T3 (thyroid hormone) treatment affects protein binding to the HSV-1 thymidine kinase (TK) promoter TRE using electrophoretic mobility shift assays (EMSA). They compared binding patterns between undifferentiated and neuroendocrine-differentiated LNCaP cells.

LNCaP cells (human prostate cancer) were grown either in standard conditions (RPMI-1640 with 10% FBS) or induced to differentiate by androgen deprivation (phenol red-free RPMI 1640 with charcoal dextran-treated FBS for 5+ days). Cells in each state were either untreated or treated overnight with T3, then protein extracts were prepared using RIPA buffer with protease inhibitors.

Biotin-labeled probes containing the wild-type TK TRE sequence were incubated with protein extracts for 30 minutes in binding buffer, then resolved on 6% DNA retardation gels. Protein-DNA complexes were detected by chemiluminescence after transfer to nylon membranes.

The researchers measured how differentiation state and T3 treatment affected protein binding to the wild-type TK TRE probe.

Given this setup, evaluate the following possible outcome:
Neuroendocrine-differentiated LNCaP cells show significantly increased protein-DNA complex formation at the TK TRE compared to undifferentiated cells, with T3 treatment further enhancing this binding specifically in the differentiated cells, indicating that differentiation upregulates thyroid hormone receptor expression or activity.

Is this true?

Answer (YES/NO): NO